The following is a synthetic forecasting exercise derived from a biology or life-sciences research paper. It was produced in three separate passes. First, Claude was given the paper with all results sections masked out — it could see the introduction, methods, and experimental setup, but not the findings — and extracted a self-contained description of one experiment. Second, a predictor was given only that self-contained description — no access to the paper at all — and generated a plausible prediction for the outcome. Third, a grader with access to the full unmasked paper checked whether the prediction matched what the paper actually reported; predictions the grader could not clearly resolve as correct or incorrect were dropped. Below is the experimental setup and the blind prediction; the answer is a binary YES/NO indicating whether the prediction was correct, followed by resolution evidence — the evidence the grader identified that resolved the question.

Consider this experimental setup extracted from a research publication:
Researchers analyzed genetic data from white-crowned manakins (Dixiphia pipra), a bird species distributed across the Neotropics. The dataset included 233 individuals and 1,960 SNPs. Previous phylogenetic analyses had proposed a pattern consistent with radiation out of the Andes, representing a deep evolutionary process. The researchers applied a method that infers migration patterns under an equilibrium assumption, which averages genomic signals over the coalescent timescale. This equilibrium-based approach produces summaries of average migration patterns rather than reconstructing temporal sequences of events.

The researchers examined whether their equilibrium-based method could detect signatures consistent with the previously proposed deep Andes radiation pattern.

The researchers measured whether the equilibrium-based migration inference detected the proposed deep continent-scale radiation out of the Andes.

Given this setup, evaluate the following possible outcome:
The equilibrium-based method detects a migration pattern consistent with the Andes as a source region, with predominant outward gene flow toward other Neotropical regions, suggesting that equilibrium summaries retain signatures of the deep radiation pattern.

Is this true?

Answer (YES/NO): NO